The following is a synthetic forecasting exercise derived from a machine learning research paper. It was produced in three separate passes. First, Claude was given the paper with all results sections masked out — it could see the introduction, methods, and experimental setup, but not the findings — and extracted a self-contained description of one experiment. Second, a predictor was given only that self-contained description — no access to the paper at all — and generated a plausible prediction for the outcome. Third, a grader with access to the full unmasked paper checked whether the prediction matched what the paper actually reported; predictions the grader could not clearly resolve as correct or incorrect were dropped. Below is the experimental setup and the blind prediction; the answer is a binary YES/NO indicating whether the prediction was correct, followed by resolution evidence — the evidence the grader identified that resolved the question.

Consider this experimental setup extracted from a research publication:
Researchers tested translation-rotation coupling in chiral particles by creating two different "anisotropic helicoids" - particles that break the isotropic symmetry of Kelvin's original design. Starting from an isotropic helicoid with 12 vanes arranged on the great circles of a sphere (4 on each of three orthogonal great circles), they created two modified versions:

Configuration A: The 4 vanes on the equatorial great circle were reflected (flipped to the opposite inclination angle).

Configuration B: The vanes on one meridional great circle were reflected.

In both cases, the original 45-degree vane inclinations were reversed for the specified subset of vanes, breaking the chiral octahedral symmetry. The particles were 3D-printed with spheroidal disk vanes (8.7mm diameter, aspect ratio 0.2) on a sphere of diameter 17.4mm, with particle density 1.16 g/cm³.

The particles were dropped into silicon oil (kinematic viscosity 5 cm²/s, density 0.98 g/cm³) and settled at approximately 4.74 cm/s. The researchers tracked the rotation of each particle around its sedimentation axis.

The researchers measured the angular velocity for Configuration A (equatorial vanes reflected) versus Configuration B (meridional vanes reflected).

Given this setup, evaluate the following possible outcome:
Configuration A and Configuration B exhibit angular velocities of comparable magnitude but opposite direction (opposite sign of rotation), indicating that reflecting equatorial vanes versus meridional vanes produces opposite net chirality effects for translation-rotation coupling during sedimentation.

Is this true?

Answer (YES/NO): NO